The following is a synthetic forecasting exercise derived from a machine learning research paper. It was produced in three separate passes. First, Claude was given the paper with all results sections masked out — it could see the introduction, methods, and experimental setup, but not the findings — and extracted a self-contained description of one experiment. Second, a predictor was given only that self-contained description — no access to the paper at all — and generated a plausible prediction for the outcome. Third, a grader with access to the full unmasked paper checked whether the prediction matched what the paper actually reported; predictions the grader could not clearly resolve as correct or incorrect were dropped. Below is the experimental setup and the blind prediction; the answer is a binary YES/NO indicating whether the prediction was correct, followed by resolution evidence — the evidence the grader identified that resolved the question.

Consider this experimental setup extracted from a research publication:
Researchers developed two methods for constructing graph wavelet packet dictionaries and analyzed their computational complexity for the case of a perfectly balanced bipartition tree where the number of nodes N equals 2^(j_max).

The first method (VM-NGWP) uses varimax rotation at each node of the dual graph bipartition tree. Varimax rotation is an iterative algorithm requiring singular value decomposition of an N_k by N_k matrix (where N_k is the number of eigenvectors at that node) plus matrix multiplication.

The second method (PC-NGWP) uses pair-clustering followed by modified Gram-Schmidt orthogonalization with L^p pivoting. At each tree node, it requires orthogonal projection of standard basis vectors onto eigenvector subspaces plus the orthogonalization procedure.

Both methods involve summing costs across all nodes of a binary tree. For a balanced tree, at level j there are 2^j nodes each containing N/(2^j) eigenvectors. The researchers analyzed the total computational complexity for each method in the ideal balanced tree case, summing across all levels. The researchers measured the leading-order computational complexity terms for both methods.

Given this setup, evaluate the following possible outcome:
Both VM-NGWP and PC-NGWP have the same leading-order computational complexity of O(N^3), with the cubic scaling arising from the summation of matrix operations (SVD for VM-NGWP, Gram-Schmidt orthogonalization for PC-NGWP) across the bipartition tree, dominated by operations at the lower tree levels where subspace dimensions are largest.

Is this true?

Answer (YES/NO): YES